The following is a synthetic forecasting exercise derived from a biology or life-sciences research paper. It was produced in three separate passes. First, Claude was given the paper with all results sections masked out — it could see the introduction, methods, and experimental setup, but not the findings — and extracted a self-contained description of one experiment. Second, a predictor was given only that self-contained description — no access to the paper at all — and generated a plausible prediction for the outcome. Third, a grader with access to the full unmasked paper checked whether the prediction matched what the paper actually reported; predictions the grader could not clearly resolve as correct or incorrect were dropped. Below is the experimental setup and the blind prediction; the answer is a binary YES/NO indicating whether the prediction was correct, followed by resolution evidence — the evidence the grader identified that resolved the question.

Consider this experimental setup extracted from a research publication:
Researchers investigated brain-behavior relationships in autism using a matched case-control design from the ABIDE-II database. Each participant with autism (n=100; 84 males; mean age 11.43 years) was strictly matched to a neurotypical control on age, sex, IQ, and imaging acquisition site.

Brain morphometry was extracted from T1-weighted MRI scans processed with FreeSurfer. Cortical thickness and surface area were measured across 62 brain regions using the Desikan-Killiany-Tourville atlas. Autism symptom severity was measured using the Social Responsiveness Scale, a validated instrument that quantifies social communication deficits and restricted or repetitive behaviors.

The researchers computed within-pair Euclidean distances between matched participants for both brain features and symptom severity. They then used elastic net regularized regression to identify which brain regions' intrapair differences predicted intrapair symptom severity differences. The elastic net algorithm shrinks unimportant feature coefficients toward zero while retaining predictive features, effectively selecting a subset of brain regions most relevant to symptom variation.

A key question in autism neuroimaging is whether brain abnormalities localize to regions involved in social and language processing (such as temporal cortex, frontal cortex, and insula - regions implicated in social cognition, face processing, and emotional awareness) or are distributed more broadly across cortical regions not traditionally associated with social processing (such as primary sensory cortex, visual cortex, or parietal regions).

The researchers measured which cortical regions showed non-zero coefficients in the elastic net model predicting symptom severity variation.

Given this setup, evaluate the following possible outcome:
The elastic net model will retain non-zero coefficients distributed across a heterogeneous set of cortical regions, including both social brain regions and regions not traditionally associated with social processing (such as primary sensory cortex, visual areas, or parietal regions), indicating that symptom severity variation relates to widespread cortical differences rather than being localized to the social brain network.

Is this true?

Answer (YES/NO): YES